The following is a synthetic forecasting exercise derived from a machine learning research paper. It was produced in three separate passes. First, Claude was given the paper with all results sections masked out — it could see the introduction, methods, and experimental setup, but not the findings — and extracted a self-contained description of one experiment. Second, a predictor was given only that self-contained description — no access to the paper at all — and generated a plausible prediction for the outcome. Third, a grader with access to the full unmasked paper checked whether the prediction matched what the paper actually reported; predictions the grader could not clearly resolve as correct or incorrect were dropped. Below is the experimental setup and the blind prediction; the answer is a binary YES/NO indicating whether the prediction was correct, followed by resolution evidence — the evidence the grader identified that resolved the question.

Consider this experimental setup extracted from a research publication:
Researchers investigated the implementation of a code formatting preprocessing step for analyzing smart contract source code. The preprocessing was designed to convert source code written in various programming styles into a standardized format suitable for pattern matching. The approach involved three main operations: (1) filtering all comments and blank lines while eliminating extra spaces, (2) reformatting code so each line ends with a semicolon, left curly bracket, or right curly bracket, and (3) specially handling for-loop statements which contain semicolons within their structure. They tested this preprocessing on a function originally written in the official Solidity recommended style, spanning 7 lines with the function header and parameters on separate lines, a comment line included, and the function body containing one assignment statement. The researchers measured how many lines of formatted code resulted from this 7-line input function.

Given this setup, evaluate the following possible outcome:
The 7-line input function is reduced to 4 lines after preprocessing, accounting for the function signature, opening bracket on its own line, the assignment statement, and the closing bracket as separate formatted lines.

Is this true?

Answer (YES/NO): NO